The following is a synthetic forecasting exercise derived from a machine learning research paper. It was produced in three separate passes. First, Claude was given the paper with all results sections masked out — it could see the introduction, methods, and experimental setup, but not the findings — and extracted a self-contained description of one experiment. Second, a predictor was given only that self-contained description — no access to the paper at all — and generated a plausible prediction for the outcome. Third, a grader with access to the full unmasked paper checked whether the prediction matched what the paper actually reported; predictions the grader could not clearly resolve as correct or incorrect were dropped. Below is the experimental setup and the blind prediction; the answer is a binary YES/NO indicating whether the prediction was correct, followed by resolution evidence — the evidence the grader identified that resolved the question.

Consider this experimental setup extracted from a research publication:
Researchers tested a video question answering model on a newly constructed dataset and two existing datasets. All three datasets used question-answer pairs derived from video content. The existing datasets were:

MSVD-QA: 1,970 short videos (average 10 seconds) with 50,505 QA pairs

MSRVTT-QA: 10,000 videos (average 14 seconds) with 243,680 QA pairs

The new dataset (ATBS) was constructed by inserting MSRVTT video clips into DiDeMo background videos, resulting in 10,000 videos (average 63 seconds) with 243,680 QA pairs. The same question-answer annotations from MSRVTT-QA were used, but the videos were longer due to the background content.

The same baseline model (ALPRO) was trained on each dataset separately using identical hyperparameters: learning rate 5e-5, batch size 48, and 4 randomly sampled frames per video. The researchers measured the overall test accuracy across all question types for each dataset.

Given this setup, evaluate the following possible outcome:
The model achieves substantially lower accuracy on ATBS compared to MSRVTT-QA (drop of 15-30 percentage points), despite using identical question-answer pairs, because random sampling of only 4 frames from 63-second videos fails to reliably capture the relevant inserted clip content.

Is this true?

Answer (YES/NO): YES